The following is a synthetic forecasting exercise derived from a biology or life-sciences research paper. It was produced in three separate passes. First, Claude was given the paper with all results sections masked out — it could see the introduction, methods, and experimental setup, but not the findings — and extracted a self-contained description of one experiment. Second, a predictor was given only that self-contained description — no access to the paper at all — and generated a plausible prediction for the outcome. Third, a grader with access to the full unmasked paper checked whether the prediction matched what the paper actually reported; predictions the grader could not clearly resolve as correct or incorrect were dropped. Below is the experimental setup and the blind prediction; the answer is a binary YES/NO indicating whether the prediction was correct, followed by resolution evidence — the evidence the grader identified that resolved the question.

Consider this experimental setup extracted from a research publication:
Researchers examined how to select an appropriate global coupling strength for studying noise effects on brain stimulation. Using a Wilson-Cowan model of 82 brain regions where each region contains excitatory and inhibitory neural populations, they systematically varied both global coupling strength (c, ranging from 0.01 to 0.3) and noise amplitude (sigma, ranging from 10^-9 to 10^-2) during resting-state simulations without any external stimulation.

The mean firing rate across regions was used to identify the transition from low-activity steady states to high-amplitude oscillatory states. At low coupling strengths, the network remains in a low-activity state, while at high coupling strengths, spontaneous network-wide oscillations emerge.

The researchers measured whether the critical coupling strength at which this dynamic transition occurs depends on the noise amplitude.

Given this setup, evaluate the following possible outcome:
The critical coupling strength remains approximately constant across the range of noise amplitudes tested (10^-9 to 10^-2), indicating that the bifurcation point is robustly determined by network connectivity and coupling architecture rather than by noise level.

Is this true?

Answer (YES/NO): YES